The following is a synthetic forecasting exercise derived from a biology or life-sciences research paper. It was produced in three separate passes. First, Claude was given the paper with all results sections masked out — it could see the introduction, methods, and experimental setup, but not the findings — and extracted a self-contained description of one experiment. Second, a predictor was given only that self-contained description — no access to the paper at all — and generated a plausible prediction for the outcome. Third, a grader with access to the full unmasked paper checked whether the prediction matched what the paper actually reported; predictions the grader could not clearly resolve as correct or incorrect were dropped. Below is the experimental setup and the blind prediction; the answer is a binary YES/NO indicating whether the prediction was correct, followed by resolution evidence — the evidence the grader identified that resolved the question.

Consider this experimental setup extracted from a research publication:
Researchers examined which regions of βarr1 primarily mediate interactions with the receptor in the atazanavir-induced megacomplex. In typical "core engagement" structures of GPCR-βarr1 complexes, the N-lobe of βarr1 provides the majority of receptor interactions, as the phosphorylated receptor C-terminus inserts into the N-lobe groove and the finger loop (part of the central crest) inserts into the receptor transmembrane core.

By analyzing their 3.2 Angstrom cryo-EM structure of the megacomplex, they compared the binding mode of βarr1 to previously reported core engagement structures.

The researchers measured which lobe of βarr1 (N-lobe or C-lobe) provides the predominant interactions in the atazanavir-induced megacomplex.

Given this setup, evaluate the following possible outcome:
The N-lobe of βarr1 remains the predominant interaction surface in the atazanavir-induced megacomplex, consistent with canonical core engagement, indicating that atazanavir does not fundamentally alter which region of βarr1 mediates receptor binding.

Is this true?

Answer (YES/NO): NO